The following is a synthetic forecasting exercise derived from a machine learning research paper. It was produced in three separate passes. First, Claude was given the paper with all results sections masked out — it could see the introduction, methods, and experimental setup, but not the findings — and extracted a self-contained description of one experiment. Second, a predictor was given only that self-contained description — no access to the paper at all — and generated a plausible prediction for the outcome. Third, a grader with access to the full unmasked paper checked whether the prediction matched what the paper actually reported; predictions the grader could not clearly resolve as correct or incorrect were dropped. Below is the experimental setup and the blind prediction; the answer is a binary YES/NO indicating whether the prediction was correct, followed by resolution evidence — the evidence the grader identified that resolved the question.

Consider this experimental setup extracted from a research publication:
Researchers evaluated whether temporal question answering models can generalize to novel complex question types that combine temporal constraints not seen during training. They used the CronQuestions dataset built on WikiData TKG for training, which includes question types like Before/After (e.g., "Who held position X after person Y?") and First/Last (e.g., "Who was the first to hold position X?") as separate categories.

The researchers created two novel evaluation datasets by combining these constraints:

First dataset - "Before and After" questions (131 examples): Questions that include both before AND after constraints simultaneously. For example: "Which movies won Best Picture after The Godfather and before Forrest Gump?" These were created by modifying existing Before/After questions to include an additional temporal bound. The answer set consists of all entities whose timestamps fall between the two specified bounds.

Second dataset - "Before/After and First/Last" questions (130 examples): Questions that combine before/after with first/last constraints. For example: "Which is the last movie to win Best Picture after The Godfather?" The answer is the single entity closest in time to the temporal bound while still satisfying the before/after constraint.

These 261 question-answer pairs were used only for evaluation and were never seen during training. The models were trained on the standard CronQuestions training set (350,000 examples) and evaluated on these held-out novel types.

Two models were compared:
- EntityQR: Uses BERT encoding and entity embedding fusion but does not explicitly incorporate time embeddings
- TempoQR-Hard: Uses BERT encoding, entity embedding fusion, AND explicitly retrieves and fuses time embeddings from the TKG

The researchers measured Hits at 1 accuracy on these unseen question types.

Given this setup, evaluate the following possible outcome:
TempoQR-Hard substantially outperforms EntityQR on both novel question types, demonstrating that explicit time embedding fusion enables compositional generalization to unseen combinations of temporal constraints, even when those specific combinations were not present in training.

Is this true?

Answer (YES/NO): NO